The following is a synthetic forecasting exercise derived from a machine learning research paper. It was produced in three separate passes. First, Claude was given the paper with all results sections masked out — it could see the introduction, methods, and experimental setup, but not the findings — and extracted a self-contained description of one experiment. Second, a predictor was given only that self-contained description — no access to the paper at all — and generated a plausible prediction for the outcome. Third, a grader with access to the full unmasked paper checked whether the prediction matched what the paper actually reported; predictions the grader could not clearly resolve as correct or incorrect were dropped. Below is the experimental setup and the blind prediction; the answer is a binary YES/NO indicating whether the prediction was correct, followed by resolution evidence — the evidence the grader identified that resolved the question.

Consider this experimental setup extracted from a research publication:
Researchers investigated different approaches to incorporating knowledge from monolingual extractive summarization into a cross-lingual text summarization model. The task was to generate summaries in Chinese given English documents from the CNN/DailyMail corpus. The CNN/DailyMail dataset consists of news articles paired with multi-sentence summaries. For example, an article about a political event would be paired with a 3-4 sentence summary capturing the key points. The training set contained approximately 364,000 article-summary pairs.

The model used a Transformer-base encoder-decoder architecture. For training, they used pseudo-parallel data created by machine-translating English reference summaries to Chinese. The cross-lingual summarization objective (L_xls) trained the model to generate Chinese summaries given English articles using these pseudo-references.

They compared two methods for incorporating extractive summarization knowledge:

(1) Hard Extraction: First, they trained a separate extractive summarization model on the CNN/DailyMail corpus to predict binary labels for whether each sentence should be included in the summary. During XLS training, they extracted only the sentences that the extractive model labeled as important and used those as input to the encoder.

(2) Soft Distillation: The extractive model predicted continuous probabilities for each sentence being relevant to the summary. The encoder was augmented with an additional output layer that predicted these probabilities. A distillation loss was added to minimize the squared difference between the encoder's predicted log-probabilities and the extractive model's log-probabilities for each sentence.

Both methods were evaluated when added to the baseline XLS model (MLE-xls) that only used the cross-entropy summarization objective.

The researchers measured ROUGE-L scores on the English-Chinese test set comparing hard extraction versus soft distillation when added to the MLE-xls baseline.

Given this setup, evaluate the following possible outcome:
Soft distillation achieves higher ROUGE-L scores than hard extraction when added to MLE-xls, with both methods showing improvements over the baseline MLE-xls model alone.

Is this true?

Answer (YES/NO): YES